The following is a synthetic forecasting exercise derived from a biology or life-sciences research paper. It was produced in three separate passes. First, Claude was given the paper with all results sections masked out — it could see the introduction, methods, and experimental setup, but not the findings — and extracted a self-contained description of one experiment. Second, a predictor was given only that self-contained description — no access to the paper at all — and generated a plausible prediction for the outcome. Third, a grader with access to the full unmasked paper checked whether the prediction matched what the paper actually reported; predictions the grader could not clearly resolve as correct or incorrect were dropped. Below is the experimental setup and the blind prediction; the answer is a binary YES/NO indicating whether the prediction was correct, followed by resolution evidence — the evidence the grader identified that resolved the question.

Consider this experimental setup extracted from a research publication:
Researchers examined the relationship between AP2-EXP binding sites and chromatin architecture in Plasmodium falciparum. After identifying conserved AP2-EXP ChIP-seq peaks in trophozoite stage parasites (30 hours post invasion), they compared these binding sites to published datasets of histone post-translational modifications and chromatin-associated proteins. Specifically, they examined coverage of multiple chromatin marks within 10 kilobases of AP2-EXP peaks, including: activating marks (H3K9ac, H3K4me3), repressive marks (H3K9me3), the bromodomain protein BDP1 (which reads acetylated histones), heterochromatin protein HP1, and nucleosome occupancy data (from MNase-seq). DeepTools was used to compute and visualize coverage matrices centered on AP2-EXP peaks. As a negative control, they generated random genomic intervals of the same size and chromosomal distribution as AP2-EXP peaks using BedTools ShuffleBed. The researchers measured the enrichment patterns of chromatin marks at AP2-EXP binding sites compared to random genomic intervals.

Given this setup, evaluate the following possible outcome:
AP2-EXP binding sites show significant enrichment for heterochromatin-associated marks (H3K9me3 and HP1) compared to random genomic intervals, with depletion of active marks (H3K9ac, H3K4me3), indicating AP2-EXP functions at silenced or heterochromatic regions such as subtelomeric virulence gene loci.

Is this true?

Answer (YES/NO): NO